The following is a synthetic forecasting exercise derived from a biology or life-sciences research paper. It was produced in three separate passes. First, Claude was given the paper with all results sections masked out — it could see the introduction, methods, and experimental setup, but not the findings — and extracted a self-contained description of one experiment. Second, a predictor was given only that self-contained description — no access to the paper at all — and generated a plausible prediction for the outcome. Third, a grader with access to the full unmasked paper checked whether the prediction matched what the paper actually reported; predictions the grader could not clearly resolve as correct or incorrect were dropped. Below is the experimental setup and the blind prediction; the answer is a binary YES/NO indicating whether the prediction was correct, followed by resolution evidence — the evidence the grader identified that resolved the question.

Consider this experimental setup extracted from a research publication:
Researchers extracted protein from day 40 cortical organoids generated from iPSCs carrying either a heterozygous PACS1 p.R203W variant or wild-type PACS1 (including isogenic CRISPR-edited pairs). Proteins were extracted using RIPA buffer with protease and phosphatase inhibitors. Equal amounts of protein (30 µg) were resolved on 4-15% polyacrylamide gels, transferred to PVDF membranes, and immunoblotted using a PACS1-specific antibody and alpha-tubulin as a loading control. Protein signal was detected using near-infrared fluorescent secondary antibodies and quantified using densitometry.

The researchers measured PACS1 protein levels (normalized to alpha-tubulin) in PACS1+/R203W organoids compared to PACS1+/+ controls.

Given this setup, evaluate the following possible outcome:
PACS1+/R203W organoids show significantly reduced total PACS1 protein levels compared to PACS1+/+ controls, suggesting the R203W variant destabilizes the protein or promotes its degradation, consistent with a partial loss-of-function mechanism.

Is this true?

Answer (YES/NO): NO